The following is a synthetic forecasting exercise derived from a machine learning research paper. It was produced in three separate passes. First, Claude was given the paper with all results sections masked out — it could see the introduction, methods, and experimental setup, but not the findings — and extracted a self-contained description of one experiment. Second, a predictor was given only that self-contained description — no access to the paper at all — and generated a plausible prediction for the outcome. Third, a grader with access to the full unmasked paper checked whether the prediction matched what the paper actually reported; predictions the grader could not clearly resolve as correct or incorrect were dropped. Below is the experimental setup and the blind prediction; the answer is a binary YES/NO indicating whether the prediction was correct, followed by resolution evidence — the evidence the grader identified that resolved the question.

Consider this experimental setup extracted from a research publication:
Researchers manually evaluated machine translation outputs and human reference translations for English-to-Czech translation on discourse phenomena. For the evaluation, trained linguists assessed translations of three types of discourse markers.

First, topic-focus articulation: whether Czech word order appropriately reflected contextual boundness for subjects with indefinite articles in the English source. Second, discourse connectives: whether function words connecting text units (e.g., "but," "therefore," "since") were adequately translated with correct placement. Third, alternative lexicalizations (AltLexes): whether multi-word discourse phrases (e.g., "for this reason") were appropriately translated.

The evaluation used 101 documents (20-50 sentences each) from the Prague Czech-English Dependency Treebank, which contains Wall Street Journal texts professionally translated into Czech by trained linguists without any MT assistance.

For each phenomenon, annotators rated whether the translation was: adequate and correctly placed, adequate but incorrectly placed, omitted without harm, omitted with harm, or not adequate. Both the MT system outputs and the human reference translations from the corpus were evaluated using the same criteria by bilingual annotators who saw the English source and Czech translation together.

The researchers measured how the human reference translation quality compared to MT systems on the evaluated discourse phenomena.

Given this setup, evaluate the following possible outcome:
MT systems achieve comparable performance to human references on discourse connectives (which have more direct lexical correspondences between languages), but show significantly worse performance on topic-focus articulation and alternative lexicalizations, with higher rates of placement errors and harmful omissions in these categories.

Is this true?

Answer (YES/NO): NO